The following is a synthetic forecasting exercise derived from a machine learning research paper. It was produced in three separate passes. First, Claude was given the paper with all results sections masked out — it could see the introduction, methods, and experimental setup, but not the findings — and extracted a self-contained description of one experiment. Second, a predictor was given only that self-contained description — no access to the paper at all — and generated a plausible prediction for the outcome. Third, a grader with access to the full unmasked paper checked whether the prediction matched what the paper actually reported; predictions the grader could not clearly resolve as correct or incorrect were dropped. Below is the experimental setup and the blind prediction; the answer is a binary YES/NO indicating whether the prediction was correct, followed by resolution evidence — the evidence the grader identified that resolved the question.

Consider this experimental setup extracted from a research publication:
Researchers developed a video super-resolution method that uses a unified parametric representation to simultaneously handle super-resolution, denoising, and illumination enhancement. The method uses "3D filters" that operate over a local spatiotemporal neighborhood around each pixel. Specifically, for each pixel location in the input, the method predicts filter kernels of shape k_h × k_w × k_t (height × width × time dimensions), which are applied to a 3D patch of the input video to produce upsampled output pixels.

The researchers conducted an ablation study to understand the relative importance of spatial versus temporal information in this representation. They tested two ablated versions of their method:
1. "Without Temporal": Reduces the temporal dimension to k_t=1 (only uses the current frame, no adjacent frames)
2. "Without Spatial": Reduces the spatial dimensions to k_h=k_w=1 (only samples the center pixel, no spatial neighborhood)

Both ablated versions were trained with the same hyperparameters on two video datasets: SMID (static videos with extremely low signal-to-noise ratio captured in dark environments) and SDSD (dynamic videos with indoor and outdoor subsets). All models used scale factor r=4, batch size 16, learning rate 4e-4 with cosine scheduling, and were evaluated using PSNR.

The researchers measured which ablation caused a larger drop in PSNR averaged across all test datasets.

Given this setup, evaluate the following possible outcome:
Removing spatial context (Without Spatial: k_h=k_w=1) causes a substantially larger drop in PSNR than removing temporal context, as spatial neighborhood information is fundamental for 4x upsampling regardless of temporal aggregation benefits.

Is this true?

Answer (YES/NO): YES